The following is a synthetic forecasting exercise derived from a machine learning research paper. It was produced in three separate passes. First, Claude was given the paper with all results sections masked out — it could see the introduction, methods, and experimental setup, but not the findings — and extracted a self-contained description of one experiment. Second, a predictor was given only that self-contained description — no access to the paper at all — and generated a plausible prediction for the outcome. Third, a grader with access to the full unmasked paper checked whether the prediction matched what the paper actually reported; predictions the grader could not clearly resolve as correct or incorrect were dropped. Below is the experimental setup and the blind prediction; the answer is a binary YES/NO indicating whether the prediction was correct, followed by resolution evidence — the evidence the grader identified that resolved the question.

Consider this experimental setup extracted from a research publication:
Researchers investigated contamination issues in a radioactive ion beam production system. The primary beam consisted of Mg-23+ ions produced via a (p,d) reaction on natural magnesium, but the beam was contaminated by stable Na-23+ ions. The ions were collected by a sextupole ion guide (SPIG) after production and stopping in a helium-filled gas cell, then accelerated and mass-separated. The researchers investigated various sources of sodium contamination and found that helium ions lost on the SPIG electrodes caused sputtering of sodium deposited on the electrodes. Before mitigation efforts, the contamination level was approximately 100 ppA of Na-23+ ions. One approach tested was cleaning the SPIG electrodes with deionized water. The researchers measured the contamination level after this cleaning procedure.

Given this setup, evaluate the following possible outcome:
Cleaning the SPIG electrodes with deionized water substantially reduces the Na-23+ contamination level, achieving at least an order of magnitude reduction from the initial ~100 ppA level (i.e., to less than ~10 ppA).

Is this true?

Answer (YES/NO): YES